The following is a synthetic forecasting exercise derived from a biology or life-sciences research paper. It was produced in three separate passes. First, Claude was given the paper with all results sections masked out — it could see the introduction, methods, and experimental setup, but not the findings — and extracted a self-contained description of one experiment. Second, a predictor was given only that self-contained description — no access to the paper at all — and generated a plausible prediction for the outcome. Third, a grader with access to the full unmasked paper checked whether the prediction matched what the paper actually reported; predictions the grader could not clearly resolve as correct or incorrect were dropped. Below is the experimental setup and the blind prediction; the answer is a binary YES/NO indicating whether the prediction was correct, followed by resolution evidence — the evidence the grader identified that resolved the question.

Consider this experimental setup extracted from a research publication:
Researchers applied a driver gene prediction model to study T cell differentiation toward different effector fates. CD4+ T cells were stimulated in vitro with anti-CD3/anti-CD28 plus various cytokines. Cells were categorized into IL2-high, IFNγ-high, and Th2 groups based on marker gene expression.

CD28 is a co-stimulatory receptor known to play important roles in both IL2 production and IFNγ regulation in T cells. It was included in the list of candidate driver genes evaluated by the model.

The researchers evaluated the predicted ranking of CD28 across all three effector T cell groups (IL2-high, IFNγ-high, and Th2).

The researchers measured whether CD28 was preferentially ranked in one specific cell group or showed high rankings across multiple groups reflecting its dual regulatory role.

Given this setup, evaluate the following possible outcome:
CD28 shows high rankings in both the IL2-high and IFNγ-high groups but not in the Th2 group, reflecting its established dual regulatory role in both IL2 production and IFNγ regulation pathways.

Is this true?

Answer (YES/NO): NO